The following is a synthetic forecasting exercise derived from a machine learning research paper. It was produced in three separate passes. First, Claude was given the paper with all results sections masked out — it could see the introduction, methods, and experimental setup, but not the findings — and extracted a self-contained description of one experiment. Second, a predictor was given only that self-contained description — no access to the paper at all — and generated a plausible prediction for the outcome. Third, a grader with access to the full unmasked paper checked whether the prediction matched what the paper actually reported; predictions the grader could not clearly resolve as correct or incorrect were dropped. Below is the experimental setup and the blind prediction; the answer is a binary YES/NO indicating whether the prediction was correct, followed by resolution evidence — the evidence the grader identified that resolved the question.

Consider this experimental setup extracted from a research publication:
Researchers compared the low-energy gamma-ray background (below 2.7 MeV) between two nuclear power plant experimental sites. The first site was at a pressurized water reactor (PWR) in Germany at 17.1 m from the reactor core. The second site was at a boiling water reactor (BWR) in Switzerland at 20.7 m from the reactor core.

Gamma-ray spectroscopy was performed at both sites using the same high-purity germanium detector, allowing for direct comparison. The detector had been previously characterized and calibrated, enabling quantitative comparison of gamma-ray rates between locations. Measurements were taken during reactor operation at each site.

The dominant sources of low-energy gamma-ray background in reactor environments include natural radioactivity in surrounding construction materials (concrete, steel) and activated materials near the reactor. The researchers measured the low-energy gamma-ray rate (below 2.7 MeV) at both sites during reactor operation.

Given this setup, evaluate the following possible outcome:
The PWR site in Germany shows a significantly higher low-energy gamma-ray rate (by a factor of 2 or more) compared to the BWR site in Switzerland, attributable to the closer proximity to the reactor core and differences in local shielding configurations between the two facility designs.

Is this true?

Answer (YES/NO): NO